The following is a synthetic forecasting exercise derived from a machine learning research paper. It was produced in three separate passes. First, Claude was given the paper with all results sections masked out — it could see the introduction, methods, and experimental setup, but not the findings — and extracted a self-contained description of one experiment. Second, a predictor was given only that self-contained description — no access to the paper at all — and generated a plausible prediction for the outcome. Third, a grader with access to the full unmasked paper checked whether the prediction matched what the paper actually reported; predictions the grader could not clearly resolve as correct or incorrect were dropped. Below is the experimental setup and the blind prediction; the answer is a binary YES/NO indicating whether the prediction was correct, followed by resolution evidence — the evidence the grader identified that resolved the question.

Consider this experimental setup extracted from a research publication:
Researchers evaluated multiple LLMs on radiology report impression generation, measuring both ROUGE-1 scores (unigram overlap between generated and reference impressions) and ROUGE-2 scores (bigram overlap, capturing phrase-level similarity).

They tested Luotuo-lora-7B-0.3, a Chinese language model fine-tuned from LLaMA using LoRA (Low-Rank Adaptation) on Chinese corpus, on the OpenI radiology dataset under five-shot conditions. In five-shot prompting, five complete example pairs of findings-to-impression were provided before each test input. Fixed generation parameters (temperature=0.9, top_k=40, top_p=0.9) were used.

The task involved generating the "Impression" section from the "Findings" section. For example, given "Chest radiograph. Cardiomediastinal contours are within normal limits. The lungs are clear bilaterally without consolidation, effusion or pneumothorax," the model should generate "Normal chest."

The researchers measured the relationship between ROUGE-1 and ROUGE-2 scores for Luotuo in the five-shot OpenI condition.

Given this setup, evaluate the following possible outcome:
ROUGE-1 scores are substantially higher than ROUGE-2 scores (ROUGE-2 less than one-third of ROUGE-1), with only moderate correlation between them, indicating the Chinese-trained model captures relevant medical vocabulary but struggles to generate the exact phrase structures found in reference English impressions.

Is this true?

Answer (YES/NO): NO